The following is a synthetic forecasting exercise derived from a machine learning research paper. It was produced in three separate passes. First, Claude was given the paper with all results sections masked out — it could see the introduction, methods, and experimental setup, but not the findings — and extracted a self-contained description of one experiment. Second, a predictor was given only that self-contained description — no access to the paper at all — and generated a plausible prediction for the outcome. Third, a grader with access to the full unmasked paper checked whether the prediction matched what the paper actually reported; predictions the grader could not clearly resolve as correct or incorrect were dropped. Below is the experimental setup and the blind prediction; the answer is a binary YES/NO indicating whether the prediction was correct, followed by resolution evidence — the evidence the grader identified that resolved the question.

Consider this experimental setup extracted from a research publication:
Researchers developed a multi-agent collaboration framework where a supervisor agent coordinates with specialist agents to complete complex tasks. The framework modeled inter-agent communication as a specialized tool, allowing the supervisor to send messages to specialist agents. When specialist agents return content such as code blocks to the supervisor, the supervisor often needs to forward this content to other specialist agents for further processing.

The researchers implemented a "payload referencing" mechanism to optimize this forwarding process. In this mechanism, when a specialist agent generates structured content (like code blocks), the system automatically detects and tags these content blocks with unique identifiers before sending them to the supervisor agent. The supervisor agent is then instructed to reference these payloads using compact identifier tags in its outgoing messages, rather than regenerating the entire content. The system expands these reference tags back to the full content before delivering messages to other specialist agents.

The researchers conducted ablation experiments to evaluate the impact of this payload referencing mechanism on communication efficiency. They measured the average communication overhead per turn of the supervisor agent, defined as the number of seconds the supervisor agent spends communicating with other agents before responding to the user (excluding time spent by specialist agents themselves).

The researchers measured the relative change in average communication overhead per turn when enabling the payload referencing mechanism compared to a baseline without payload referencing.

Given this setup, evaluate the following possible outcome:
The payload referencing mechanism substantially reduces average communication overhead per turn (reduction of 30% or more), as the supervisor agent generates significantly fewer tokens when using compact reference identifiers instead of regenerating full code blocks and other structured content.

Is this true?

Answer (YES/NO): NO